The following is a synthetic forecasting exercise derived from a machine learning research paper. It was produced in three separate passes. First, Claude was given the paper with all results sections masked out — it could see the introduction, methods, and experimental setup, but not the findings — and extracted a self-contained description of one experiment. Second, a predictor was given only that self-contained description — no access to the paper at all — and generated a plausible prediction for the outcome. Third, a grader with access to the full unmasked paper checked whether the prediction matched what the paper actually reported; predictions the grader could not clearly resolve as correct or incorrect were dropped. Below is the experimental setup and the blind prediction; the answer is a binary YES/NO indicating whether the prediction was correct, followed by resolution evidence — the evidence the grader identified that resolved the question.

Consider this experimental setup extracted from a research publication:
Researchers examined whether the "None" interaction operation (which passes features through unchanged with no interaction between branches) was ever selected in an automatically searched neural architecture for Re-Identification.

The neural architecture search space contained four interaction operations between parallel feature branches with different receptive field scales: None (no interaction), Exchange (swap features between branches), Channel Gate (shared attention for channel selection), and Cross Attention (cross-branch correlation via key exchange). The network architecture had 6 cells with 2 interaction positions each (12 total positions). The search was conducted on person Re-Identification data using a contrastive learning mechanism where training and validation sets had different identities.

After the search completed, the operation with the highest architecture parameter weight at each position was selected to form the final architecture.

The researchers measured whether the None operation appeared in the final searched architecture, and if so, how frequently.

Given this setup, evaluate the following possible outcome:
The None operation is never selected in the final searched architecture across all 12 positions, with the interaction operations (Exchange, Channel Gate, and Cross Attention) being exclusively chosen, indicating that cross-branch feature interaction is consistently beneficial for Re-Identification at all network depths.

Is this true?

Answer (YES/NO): NO